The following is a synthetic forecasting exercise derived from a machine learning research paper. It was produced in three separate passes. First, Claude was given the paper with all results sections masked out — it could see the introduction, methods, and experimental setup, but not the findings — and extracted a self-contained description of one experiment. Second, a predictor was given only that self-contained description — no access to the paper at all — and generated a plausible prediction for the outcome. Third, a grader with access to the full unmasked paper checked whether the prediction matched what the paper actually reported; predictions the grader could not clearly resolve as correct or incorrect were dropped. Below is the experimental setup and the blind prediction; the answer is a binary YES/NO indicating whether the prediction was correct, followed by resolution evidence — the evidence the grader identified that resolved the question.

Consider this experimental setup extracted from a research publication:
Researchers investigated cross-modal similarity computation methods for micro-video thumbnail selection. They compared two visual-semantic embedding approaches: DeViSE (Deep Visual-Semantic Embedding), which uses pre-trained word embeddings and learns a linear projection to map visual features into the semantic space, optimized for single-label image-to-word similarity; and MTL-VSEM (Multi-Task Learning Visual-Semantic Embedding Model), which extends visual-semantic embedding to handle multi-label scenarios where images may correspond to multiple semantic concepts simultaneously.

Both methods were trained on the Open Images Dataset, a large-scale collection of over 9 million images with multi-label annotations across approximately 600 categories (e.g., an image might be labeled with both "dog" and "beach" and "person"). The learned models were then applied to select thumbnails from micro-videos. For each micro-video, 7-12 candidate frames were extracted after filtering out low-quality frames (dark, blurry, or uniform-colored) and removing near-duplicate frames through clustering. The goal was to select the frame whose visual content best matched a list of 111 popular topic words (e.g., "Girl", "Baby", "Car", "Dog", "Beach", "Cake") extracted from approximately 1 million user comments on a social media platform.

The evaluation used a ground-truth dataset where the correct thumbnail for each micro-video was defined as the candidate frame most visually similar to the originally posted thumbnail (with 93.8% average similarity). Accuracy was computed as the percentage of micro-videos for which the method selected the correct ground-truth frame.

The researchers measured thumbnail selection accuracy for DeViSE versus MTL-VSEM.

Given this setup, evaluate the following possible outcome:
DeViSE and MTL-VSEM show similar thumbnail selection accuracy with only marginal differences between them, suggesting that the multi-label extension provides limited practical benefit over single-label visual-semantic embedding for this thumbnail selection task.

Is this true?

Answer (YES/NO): NO